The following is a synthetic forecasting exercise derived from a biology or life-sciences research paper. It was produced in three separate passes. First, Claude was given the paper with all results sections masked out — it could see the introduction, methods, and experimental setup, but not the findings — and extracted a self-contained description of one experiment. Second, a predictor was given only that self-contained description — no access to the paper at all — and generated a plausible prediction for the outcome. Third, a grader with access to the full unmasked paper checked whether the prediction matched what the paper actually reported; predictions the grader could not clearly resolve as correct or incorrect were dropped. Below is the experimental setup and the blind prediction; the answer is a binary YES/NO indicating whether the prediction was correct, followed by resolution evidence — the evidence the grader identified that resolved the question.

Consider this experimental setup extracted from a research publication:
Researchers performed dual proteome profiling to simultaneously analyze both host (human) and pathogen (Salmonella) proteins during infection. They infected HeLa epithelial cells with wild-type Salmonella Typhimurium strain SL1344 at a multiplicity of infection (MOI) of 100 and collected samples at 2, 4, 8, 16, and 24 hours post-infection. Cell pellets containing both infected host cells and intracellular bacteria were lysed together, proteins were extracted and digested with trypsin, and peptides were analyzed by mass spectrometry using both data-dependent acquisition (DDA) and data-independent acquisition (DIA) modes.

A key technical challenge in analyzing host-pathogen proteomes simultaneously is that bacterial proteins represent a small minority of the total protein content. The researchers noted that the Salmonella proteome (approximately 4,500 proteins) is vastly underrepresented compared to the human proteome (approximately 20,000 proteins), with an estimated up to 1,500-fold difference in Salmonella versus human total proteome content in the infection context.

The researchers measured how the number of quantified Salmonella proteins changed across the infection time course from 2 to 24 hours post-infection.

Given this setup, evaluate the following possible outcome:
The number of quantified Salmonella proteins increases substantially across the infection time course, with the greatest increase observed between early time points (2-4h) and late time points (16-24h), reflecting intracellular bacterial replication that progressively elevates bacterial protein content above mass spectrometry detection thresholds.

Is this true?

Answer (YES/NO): YES